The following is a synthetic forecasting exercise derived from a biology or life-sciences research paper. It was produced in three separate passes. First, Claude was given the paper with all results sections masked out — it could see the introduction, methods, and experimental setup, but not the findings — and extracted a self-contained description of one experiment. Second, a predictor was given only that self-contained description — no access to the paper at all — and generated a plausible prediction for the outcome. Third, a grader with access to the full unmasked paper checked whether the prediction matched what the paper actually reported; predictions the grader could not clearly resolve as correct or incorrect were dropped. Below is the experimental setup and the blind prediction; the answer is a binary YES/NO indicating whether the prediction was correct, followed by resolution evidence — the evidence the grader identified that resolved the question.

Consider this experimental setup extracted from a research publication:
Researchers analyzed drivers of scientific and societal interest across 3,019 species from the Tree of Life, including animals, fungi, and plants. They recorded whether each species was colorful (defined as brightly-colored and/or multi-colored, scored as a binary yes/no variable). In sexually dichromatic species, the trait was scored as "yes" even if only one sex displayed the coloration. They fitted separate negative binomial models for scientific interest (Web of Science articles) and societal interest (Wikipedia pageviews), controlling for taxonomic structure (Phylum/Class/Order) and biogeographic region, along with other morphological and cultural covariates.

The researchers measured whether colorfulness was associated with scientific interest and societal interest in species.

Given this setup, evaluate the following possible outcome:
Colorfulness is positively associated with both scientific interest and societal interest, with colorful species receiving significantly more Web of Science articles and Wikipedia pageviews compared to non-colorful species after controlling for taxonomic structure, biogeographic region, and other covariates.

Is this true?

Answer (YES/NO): NO